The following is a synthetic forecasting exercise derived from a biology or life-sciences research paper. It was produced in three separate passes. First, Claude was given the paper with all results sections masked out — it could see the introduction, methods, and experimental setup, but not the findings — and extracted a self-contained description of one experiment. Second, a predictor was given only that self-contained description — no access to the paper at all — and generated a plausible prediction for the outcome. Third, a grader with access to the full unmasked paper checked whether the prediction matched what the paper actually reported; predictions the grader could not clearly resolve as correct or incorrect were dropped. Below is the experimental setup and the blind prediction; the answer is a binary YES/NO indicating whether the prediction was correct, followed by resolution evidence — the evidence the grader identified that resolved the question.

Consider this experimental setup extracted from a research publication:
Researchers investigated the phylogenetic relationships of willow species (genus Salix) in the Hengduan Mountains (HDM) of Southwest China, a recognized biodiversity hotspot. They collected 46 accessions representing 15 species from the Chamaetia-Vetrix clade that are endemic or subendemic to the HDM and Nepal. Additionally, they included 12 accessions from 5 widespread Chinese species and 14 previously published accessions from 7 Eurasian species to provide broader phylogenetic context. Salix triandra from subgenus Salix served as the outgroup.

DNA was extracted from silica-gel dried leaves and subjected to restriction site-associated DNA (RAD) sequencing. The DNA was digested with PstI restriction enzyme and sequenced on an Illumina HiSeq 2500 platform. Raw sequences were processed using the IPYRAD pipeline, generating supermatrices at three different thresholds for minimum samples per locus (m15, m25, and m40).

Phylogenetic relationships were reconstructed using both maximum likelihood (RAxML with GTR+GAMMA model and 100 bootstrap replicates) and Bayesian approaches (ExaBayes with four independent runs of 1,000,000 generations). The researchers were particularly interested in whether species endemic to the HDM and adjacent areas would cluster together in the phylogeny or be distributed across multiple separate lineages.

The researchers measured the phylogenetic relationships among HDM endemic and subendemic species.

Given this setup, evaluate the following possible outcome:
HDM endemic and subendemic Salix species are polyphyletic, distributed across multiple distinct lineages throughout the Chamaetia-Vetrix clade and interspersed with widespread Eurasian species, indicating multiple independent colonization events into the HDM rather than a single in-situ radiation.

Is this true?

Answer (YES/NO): NO